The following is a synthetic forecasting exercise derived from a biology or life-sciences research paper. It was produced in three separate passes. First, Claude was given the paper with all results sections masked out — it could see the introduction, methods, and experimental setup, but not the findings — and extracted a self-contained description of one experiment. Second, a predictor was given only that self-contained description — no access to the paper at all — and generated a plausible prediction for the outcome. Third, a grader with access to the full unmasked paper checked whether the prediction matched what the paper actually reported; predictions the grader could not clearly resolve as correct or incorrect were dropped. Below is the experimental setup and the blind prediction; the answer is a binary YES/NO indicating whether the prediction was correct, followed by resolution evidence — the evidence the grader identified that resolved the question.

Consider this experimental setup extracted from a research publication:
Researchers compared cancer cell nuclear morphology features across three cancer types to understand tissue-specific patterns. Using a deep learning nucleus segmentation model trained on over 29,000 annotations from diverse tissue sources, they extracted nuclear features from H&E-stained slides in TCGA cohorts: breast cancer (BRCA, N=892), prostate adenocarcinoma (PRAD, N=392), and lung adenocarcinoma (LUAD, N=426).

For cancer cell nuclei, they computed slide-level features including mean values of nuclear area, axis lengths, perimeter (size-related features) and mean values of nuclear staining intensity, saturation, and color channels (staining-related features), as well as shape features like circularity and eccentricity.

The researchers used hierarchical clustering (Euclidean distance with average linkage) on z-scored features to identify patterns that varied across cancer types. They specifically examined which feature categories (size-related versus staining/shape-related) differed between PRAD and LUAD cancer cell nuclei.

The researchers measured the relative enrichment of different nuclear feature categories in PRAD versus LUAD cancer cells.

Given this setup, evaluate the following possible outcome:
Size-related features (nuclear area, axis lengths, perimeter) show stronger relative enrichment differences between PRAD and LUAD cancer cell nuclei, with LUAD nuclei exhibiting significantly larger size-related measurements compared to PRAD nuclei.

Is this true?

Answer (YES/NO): NO